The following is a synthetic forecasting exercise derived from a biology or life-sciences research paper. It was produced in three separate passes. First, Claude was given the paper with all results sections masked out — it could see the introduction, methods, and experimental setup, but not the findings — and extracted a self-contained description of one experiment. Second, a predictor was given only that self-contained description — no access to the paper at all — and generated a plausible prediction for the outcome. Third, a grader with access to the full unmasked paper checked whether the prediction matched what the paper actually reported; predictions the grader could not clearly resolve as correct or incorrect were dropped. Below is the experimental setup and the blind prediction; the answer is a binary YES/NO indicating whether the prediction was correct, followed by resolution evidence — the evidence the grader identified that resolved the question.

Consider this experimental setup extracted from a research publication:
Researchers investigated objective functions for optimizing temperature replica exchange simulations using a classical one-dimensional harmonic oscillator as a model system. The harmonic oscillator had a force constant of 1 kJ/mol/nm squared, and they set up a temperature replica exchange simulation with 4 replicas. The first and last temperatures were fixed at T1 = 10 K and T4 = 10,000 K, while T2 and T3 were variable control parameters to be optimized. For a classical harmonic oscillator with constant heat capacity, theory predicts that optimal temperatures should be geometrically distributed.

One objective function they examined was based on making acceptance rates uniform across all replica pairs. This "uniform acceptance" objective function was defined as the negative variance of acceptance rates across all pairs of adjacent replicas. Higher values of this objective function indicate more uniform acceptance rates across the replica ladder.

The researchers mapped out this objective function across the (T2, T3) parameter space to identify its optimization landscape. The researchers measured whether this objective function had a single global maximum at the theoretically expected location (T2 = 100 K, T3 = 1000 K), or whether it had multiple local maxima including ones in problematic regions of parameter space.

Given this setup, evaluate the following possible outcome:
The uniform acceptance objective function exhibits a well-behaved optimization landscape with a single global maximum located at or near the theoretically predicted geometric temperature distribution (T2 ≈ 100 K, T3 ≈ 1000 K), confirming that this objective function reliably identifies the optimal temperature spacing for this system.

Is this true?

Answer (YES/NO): NO